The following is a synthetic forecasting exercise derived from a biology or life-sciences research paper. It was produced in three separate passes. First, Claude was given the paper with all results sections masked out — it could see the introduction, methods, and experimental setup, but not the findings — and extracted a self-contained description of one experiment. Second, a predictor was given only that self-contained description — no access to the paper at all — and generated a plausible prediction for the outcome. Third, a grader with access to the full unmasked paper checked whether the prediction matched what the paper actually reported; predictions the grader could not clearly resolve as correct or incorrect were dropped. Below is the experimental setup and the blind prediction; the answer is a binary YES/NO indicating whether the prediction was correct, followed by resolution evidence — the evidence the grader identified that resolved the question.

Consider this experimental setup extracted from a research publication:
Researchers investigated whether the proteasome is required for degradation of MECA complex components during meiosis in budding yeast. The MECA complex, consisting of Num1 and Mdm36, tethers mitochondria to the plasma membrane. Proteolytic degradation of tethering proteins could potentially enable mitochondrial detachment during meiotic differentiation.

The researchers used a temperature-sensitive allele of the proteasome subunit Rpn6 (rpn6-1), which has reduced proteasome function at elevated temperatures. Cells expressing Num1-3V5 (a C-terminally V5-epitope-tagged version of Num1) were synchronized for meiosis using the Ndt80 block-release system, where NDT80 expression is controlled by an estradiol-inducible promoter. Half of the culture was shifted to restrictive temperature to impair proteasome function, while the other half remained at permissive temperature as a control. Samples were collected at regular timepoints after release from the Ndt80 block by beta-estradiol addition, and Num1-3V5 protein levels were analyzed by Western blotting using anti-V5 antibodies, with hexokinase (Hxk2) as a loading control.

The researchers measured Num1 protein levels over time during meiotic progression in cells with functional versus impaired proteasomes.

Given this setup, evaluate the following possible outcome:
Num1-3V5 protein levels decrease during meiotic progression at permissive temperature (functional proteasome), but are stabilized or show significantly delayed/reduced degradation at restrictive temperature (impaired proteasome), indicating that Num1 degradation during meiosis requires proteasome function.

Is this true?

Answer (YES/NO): YES